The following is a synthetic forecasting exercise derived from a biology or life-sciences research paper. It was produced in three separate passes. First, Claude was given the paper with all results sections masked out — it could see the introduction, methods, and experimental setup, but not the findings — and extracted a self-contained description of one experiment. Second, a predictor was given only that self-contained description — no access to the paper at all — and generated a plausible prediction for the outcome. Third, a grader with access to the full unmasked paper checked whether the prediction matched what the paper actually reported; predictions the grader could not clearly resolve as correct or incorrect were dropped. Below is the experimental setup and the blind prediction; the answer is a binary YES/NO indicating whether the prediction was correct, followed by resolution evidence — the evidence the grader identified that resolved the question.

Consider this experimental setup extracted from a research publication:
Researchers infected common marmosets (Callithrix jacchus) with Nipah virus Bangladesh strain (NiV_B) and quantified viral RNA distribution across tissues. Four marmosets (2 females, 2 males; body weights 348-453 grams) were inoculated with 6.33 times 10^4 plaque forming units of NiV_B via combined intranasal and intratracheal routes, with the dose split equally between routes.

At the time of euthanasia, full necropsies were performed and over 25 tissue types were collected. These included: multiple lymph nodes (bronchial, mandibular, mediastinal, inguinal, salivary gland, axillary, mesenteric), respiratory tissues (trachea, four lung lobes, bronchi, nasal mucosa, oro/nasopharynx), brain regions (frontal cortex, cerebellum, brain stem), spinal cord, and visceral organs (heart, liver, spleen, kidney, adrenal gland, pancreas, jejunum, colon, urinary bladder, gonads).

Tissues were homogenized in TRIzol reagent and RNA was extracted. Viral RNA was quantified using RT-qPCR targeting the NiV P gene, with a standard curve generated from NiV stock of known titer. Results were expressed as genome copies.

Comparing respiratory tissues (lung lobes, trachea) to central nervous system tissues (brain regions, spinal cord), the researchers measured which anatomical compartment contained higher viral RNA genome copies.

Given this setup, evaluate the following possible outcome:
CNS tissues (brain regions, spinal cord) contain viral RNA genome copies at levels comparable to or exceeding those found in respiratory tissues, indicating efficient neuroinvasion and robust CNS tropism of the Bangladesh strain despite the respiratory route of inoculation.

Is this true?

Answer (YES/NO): NO